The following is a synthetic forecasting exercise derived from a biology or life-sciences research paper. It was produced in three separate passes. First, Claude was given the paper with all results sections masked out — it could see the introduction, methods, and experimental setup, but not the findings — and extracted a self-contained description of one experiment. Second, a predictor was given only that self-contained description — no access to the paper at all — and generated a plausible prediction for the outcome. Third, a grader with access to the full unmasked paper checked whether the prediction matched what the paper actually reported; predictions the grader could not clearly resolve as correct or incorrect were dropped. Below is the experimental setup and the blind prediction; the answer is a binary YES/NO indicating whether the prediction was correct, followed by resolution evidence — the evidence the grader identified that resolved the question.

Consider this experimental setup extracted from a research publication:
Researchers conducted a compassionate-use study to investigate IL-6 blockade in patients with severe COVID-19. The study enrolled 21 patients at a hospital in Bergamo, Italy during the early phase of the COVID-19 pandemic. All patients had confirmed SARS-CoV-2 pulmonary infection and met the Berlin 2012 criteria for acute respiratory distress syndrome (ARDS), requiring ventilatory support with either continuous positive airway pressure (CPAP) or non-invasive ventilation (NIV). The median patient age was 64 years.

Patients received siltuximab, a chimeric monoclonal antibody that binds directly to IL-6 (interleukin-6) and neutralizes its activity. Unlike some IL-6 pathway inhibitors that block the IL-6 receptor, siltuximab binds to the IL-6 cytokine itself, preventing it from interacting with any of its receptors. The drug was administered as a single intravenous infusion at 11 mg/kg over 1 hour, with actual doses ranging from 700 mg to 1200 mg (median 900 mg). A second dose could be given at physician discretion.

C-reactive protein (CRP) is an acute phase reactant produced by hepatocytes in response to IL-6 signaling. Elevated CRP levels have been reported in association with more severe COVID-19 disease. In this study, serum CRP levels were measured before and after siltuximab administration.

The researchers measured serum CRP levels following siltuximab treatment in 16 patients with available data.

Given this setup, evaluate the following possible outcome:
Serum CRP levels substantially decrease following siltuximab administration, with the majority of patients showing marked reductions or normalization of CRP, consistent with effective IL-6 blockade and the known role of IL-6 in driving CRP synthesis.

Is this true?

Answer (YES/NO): YES